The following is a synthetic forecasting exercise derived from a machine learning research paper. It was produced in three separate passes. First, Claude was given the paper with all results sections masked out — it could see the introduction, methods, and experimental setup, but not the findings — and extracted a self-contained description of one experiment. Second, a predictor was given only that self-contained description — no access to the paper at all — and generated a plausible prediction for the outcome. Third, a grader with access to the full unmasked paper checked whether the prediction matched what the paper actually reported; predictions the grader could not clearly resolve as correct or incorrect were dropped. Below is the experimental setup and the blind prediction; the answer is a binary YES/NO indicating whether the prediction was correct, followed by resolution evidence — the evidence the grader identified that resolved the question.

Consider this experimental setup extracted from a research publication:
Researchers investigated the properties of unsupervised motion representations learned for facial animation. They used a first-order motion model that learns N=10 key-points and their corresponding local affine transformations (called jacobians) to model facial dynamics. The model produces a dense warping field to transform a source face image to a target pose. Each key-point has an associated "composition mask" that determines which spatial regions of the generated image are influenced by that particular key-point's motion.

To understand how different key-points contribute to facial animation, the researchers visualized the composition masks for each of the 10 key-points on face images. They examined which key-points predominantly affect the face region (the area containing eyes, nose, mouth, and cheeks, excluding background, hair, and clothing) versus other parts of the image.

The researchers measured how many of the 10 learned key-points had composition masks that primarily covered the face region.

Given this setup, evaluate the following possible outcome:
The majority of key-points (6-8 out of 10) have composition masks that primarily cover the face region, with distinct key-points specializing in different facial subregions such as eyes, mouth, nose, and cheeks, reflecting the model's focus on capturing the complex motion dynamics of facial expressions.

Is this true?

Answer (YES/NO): NO